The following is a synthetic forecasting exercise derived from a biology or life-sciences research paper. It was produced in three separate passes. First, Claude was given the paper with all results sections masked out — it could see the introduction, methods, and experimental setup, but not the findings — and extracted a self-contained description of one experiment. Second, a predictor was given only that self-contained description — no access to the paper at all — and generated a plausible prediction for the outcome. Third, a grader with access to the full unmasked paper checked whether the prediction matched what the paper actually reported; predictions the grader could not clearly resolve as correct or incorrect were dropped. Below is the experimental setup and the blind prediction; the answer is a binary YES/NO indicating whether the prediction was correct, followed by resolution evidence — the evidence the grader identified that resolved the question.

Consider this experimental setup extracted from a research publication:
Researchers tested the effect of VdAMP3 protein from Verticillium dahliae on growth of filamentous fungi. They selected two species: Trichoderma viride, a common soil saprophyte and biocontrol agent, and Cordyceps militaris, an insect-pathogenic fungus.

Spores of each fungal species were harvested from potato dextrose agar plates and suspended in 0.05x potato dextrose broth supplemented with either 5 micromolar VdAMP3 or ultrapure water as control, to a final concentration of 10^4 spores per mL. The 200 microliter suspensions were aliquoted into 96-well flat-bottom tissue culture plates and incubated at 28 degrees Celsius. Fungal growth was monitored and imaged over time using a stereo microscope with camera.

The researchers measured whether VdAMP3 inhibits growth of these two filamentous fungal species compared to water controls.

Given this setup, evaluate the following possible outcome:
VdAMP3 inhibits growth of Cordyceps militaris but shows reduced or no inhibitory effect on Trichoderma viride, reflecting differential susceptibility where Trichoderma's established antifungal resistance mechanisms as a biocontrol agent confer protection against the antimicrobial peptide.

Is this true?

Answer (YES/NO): NO